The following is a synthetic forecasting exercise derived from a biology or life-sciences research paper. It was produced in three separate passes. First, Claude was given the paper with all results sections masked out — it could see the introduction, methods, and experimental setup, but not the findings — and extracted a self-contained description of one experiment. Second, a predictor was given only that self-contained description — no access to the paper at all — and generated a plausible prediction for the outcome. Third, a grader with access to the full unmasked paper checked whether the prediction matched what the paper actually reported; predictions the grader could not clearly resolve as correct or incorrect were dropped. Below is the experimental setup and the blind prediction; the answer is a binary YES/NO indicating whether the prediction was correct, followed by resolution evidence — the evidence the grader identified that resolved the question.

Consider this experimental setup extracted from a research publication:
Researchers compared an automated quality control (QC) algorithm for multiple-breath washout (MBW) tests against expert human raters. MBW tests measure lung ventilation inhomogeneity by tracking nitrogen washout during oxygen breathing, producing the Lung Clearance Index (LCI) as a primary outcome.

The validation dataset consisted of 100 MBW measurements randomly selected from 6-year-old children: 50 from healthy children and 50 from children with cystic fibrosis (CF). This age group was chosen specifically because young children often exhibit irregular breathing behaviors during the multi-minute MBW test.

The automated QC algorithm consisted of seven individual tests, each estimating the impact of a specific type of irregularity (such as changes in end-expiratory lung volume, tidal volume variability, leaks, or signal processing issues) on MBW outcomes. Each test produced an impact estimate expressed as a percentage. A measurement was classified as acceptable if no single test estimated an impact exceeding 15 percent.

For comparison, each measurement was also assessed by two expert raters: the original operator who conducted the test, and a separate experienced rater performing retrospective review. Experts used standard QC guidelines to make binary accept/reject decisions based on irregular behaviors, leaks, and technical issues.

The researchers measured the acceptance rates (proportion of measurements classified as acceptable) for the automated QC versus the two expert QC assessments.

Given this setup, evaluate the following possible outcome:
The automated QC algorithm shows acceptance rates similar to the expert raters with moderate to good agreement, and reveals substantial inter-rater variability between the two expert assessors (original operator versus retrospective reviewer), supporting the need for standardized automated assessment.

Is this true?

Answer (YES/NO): NO